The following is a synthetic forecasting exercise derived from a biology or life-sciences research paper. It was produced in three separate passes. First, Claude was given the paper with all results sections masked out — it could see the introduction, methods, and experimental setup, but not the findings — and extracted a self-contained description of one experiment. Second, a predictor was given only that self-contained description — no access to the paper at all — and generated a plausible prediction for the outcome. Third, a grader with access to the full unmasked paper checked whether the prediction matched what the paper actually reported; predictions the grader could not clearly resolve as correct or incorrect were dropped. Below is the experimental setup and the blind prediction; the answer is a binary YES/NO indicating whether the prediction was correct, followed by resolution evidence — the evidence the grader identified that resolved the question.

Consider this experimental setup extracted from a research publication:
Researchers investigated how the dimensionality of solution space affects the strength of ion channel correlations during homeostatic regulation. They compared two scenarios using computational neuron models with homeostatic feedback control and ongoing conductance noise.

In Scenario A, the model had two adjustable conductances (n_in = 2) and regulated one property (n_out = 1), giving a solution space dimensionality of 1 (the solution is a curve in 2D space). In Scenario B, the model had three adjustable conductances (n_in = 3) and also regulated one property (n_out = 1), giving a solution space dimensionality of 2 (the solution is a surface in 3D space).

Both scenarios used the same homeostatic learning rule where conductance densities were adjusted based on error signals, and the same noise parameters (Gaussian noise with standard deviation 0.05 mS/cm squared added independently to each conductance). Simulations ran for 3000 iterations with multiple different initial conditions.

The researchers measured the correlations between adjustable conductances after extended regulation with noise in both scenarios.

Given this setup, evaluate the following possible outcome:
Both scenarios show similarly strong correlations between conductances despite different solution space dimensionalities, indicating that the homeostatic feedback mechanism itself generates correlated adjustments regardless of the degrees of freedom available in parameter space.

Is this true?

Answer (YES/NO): NO